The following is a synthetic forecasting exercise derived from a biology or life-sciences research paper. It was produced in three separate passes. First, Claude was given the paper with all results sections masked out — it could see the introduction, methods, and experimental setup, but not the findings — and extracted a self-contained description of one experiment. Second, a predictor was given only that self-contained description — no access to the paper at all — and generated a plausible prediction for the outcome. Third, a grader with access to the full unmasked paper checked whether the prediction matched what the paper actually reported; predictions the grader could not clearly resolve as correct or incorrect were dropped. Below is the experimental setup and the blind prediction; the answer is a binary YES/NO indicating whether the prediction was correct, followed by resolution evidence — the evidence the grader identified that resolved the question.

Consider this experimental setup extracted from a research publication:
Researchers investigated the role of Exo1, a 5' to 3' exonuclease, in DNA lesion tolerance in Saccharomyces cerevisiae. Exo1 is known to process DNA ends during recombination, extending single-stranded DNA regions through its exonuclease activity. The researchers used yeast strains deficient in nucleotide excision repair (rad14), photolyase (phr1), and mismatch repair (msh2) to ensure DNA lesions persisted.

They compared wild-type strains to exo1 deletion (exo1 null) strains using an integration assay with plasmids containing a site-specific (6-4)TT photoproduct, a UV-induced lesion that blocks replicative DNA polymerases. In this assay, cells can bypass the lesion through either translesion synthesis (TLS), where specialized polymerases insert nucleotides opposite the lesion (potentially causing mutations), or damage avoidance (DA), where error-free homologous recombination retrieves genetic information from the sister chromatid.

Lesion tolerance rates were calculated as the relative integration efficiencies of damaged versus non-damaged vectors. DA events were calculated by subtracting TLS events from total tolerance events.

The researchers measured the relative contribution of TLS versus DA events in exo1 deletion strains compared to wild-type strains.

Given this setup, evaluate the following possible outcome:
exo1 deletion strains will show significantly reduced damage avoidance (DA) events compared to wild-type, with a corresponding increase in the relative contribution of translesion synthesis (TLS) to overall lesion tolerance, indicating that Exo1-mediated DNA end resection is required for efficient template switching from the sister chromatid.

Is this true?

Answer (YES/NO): YES